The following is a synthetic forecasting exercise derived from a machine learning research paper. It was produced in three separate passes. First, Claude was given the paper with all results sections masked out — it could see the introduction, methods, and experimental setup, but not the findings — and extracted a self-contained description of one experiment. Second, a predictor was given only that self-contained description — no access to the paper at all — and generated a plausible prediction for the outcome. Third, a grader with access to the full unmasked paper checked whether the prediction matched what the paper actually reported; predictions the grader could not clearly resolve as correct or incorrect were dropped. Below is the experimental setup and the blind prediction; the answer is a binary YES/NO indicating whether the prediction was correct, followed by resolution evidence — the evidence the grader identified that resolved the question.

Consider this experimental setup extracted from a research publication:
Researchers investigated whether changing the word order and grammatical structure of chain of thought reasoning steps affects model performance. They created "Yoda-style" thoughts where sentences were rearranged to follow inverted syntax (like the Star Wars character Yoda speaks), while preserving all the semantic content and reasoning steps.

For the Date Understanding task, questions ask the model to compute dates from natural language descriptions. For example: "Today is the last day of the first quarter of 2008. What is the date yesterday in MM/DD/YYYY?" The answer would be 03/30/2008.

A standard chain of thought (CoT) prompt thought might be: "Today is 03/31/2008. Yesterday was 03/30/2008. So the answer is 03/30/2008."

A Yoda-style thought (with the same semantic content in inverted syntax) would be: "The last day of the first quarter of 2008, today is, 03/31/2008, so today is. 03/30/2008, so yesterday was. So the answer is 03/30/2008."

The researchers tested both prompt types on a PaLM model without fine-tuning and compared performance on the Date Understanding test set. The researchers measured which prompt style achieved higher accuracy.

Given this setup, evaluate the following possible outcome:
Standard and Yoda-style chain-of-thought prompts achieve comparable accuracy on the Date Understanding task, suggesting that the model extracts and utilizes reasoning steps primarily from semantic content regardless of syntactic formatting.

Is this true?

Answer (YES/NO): NO